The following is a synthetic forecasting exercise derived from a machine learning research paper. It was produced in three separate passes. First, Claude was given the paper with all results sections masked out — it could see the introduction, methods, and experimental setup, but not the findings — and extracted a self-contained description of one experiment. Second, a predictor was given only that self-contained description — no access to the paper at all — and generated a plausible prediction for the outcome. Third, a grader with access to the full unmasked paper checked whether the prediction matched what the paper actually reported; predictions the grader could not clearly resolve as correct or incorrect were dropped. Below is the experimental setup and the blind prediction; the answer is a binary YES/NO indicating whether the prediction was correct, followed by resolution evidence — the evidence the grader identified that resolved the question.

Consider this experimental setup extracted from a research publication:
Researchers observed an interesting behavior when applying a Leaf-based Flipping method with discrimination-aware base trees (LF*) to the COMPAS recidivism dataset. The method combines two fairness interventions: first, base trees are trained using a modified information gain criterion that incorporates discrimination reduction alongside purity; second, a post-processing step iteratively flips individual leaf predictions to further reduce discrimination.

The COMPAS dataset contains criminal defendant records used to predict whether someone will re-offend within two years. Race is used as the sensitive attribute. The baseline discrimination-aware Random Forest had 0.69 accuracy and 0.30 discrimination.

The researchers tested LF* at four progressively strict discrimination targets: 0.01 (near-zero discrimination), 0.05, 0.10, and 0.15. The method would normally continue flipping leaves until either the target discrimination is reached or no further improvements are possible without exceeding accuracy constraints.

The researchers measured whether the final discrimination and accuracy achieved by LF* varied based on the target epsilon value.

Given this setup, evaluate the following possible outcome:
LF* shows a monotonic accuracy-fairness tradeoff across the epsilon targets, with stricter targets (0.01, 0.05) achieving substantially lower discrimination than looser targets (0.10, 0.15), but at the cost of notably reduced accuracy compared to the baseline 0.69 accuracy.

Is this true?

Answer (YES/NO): NO